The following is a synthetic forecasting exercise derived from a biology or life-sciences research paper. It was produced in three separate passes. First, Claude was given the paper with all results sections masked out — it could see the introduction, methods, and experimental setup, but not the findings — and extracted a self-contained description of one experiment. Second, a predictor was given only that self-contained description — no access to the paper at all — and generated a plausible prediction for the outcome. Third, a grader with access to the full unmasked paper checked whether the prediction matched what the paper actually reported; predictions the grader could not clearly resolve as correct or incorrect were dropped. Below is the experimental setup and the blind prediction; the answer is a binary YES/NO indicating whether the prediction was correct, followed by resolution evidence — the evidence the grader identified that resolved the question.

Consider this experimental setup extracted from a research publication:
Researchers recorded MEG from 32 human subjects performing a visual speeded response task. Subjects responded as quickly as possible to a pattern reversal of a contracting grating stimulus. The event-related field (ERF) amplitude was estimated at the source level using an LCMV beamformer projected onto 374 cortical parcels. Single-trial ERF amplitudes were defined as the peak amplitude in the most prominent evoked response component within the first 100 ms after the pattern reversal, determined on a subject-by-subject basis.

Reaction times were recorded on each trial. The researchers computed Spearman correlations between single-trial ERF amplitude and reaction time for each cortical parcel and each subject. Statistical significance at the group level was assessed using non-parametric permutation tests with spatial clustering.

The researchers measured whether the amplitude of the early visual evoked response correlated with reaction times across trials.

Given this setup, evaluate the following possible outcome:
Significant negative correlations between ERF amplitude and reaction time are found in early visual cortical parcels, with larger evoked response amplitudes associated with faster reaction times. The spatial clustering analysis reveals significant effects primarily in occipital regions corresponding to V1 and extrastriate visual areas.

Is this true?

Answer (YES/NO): YES